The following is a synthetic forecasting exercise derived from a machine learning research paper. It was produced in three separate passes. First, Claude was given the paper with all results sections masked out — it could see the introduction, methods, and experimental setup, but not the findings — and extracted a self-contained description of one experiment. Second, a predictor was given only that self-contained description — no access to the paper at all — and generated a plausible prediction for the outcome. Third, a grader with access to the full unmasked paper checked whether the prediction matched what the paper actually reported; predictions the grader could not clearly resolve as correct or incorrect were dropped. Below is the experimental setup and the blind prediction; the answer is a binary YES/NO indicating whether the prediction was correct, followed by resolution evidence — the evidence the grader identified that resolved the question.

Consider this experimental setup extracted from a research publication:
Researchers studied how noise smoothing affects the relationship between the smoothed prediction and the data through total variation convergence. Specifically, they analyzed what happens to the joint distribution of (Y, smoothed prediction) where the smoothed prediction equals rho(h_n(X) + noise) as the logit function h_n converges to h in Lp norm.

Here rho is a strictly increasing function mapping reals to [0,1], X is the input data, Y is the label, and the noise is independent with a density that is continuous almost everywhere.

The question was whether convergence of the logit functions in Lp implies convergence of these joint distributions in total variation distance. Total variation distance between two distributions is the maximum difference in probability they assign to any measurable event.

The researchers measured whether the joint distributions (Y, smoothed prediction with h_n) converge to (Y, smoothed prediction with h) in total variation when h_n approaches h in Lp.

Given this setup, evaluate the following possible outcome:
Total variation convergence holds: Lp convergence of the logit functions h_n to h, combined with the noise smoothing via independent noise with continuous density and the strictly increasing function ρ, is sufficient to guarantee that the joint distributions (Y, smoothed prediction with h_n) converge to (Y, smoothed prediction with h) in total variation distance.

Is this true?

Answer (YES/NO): YES